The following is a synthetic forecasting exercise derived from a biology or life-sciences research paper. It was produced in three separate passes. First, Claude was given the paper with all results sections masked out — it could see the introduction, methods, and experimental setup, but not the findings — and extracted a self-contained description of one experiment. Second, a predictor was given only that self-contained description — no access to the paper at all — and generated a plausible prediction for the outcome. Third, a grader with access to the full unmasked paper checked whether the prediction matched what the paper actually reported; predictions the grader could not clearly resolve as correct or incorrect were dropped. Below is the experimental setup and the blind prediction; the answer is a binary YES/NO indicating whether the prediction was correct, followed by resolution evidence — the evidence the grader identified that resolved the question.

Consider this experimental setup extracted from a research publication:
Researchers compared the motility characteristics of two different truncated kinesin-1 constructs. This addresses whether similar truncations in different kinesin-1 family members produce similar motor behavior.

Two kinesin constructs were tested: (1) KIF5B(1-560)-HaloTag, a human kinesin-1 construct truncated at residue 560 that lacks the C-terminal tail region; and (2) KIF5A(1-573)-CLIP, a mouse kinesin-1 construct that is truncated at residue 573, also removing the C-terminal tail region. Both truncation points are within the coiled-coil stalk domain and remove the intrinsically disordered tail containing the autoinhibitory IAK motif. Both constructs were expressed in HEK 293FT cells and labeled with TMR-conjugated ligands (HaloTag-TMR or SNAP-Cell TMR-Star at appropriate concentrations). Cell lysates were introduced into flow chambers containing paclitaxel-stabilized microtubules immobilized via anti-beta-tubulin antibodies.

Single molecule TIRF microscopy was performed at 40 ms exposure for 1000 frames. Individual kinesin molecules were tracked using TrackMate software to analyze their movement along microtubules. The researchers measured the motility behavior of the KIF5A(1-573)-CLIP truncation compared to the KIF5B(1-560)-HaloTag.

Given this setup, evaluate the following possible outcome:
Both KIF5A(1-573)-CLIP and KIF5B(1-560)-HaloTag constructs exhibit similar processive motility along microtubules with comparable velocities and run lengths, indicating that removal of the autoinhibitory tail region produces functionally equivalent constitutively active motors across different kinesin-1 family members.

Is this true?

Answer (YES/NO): NO